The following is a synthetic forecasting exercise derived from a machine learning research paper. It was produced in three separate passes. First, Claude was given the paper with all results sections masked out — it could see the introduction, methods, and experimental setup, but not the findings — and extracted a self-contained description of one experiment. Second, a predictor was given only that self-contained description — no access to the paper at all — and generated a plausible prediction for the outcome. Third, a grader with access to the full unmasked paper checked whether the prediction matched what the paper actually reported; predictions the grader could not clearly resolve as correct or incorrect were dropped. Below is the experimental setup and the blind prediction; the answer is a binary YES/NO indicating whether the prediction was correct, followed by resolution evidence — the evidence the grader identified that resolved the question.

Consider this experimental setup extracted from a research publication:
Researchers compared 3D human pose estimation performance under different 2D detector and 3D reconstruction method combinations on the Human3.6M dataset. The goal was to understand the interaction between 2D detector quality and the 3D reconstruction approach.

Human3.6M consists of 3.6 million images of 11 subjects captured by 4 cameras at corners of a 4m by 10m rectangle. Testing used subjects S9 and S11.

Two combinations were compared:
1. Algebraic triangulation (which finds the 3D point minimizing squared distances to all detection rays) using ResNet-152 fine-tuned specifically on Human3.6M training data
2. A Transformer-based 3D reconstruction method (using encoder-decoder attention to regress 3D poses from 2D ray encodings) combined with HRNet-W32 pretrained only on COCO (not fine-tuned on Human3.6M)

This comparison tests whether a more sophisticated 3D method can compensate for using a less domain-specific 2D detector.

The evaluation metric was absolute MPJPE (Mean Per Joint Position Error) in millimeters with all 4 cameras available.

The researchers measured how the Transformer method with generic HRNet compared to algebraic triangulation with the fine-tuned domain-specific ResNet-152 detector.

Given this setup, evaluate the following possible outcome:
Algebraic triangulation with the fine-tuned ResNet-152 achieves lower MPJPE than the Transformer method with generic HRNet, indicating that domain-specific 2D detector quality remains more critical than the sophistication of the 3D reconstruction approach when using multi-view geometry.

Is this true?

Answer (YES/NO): YES